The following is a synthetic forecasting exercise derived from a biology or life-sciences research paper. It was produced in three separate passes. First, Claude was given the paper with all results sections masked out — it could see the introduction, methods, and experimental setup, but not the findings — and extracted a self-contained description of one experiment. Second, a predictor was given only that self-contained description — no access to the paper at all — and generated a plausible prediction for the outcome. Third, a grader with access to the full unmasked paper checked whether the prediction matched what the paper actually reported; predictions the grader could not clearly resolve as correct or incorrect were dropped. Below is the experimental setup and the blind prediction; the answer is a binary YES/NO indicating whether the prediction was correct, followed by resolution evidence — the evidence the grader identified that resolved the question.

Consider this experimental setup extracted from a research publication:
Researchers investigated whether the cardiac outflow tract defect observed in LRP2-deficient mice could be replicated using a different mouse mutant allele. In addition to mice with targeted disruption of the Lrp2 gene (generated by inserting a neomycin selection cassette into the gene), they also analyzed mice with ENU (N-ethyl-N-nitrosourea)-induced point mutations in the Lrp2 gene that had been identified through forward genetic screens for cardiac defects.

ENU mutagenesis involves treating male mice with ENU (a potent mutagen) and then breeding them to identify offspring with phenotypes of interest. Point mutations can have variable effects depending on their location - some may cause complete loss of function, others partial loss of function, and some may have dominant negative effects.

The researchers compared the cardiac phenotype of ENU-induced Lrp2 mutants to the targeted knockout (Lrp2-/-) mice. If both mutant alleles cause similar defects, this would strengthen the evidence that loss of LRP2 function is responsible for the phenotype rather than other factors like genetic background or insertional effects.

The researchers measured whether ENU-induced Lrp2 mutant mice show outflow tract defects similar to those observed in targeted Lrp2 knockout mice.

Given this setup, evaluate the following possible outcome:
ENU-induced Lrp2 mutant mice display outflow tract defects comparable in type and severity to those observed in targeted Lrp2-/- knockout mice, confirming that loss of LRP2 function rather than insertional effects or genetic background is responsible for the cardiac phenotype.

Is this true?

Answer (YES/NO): NO